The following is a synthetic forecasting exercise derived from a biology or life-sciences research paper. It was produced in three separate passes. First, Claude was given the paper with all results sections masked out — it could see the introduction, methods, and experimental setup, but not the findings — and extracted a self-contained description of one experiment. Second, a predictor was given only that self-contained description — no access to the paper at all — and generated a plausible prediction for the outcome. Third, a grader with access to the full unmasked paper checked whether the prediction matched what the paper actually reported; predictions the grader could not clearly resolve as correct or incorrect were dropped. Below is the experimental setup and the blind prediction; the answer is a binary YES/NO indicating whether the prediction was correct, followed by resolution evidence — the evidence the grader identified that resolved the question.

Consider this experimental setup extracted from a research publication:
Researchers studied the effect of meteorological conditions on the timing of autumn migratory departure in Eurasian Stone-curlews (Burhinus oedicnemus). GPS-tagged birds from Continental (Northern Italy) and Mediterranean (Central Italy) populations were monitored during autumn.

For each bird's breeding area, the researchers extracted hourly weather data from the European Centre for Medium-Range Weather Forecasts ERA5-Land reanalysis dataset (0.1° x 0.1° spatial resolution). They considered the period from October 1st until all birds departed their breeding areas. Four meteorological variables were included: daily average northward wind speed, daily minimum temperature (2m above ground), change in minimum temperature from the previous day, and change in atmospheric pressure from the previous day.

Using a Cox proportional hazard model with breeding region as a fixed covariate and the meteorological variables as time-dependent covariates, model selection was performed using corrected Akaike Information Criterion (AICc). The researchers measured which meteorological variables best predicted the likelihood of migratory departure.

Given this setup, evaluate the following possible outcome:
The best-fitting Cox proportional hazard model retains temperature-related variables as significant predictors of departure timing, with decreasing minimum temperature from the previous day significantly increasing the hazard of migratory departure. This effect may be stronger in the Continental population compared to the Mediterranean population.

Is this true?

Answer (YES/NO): NO